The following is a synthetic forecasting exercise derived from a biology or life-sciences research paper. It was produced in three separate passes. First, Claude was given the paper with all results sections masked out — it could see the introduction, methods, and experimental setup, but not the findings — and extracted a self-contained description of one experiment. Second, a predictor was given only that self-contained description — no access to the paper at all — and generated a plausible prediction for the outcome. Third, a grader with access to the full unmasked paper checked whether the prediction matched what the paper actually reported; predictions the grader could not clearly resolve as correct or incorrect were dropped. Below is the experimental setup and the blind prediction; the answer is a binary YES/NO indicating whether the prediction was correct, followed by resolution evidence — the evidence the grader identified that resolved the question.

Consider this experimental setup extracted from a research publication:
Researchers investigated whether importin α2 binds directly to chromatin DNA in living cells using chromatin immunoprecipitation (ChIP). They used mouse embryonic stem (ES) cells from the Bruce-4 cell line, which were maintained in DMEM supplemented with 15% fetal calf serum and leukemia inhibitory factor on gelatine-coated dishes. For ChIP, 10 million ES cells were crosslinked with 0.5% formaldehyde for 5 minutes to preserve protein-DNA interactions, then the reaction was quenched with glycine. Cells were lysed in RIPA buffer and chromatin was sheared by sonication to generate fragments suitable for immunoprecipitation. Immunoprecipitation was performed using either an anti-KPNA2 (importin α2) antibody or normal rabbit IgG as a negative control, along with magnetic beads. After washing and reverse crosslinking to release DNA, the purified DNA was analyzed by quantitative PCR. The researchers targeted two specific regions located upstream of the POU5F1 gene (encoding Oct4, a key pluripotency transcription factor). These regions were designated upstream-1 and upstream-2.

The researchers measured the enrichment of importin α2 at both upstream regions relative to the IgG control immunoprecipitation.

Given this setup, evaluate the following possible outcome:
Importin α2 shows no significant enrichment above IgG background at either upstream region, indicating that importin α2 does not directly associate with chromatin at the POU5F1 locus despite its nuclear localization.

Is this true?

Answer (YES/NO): NO